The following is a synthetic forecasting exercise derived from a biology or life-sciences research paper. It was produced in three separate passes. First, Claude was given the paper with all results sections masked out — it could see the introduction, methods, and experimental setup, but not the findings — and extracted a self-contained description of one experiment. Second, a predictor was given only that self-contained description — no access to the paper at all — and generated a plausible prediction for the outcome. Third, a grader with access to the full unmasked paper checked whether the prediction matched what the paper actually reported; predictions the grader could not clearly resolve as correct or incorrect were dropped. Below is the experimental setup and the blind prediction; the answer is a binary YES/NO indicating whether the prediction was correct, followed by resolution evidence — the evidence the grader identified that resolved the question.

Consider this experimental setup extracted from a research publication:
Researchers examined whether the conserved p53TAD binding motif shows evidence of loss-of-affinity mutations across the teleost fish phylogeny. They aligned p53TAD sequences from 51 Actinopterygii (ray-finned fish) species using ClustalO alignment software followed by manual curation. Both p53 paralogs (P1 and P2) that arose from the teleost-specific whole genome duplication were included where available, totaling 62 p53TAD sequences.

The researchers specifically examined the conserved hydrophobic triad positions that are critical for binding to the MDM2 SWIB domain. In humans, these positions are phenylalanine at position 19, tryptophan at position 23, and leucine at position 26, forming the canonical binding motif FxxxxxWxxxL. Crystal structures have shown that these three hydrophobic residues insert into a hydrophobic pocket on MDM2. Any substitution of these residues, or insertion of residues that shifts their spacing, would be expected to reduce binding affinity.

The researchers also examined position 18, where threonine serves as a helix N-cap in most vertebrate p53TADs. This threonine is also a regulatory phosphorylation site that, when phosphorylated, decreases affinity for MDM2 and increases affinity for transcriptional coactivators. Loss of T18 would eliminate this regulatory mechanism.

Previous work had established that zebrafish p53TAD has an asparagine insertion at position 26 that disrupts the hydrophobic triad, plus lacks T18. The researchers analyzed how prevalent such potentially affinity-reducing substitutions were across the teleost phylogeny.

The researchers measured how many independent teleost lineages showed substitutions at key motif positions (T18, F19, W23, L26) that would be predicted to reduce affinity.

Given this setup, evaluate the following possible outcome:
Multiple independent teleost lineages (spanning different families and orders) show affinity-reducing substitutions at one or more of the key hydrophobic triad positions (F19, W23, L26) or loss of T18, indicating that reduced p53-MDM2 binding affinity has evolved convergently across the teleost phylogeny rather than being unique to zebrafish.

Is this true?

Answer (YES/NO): YES